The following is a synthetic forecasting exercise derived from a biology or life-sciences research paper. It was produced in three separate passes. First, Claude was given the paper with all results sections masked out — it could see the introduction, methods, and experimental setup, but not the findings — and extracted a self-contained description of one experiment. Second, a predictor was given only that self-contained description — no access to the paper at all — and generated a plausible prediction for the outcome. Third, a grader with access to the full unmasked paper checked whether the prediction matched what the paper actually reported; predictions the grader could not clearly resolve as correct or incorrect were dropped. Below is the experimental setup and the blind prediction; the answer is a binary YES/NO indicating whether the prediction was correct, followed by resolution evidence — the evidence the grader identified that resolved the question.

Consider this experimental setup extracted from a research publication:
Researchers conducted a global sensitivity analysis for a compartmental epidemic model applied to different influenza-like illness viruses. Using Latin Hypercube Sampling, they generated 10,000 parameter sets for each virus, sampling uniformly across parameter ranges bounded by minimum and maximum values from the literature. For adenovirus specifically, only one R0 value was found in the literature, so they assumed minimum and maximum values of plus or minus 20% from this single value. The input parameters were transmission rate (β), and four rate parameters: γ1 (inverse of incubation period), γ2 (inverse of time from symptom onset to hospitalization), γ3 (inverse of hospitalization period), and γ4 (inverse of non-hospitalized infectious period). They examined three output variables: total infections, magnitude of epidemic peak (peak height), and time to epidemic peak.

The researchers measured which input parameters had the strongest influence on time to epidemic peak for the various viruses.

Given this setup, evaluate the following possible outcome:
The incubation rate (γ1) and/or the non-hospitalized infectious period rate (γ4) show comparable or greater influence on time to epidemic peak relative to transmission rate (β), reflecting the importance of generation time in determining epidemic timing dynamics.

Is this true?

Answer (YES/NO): NO